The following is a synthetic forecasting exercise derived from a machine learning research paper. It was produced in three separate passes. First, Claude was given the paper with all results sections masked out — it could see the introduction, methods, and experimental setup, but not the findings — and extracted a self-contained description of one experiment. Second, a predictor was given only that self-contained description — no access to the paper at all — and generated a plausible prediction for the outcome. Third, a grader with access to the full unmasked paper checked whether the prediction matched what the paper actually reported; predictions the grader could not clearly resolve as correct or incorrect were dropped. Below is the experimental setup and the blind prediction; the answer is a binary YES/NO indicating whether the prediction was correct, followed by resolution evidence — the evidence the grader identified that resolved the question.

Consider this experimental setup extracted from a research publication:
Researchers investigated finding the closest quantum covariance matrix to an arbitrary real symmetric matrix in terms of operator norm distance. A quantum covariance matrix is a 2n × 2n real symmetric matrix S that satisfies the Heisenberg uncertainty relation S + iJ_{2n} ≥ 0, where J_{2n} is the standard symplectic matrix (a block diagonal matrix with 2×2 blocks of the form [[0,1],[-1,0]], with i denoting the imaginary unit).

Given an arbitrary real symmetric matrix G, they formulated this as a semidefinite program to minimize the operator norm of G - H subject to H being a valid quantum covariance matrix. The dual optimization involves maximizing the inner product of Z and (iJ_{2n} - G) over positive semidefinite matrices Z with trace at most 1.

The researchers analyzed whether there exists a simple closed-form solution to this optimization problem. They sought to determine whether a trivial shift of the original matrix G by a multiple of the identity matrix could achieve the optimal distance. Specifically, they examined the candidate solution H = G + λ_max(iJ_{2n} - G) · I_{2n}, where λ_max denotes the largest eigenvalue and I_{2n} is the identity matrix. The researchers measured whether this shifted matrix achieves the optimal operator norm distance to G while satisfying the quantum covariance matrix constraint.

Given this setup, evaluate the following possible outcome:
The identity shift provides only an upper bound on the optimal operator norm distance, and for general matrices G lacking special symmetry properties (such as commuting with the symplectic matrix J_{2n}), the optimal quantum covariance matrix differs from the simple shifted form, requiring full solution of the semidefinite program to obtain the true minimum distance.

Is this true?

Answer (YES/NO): NO